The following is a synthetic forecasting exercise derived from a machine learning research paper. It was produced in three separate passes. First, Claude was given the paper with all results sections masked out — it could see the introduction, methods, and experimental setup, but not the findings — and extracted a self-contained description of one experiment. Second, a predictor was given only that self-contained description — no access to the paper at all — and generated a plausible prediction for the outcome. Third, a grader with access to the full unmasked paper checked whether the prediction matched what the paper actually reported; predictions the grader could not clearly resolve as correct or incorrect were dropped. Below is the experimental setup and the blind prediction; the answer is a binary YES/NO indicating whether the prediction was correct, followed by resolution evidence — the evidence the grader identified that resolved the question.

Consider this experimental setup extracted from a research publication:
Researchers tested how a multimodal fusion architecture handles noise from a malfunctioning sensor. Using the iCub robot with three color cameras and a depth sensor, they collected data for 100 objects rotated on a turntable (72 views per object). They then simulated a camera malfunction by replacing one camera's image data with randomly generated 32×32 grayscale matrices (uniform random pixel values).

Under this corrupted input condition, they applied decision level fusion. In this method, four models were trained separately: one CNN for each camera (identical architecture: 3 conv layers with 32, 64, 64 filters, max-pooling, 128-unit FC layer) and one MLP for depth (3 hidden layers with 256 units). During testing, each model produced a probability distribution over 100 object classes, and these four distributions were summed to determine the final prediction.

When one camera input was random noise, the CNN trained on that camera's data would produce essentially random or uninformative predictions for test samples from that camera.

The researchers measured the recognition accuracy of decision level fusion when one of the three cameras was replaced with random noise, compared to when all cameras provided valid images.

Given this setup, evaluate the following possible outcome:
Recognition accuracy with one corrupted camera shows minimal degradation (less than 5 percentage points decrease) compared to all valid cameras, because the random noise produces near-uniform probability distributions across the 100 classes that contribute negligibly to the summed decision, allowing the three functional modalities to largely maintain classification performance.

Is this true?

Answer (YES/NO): NO